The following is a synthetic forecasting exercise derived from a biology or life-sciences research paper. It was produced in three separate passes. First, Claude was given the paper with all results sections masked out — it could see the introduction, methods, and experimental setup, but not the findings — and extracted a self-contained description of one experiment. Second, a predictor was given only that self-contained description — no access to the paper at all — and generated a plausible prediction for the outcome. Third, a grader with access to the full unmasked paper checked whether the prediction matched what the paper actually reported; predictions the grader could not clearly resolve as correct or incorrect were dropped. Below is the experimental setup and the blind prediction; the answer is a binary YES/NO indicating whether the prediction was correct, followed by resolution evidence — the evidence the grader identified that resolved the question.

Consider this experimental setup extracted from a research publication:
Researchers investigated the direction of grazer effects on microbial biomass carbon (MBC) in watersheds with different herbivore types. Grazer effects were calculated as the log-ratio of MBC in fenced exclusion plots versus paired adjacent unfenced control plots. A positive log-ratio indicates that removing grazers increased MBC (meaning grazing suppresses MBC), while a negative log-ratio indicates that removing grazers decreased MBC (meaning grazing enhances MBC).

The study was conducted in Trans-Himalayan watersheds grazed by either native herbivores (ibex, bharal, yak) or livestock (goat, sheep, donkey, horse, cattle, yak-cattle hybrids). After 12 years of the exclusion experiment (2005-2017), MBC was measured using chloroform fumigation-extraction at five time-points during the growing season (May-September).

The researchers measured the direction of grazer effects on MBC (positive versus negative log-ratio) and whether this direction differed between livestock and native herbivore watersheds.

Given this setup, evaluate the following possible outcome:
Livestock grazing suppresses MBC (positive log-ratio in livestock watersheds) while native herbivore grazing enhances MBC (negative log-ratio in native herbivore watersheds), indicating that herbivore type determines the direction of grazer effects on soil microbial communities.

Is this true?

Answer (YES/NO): NO